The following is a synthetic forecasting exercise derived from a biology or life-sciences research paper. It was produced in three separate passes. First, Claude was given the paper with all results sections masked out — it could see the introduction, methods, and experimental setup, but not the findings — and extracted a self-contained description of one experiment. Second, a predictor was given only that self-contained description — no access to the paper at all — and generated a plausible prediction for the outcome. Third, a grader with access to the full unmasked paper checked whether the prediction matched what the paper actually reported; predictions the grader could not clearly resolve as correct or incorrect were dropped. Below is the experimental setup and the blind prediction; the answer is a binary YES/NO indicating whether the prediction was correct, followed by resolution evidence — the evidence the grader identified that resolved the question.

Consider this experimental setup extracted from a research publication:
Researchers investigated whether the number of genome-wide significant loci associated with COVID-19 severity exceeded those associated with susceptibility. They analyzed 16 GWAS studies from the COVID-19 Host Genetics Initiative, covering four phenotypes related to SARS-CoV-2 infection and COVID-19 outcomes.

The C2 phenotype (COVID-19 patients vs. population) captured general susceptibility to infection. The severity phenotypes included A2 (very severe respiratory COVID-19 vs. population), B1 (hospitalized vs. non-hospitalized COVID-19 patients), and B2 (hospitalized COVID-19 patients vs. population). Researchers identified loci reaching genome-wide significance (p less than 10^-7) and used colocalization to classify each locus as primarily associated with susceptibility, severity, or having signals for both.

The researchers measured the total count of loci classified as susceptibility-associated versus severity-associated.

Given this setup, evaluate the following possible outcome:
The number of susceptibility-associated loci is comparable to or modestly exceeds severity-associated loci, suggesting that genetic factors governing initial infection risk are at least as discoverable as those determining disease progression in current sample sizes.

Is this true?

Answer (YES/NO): NO